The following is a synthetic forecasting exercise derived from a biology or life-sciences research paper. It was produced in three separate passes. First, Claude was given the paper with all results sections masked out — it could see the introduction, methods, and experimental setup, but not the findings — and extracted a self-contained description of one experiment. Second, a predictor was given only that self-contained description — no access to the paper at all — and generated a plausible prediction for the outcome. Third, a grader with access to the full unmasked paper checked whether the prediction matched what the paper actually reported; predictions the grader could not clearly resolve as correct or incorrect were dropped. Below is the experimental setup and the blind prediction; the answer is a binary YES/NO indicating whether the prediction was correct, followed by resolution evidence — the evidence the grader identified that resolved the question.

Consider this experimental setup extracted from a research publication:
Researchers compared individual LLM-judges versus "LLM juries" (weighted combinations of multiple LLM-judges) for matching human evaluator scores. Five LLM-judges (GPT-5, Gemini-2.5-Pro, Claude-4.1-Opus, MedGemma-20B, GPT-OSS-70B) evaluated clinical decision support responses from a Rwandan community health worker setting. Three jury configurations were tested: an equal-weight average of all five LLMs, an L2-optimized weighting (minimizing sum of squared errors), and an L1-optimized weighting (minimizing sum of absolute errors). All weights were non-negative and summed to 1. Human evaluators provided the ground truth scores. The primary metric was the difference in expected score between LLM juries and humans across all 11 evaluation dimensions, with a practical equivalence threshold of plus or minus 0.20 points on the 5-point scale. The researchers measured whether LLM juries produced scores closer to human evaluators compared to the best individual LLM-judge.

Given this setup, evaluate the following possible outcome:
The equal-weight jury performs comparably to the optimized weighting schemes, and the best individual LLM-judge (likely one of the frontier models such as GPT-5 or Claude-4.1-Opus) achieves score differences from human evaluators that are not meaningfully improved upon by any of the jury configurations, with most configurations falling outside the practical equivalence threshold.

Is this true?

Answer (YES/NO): NO